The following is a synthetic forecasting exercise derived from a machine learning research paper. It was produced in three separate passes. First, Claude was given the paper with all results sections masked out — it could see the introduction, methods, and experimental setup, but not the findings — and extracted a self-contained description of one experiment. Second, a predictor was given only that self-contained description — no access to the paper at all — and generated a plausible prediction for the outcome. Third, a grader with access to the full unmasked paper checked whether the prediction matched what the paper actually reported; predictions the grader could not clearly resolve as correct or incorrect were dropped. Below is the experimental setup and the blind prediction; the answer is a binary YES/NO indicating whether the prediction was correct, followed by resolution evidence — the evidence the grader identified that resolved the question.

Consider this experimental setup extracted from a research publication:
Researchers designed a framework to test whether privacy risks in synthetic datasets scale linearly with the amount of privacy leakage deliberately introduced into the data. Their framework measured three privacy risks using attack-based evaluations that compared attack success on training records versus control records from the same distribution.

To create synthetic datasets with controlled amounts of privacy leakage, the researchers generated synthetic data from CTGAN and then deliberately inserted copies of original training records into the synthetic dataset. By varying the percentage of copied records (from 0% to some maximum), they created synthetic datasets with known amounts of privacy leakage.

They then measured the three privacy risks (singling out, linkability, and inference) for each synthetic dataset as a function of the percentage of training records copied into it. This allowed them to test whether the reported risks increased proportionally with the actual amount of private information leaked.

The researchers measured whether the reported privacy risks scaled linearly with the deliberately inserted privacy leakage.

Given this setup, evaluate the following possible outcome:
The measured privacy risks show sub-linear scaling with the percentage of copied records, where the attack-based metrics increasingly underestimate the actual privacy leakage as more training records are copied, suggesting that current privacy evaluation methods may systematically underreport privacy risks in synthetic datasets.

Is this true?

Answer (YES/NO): NO